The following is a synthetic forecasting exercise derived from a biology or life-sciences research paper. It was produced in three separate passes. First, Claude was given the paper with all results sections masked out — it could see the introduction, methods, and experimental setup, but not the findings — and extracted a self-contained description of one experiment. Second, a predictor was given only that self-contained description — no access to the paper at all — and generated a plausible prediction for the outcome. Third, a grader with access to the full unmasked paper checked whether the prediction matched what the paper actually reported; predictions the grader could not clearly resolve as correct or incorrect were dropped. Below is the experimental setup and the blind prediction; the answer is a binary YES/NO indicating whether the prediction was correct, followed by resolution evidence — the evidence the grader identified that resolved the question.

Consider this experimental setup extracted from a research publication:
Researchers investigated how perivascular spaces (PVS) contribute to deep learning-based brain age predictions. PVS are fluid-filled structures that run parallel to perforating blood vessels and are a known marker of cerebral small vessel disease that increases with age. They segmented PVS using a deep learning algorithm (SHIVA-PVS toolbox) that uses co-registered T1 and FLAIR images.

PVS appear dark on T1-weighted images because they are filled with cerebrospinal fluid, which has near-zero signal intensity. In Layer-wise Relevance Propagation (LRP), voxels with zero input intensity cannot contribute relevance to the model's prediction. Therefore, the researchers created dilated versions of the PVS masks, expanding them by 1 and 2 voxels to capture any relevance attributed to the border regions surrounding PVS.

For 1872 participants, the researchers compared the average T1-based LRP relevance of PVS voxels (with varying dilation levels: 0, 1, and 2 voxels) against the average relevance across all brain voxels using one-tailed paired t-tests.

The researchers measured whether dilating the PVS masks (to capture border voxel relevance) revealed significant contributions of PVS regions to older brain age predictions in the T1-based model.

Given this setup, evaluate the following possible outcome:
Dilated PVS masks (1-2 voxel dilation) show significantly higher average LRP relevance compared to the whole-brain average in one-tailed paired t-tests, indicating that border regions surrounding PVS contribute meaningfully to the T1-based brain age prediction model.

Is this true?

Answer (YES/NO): NO